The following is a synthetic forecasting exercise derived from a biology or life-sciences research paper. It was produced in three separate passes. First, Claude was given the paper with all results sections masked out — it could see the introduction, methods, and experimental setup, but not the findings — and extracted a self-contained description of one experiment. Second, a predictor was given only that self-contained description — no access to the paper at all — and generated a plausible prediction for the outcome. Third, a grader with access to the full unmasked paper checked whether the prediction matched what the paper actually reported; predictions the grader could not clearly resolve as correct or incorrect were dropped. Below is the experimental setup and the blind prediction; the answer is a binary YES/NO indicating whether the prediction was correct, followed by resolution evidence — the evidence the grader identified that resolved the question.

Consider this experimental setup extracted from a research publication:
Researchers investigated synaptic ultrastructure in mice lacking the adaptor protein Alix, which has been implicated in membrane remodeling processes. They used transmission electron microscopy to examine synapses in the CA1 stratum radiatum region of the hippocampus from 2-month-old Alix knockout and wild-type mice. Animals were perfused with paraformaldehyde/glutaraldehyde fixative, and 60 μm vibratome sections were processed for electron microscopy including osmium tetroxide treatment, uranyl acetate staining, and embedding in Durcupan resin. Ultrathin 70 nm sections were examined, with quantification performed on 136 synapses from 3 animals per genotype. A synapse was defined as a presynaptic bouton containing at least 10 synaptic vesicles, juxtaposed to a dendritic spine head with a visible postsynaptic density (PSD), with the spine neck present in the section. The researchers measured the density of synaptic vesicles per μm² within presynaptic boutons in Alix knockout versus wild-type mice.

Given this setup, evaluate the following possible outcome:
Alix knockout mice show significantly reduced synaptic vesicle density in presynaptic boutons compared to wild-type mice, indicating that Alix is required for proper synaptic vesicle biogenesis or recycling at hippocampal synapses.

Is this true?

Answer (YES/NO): YES